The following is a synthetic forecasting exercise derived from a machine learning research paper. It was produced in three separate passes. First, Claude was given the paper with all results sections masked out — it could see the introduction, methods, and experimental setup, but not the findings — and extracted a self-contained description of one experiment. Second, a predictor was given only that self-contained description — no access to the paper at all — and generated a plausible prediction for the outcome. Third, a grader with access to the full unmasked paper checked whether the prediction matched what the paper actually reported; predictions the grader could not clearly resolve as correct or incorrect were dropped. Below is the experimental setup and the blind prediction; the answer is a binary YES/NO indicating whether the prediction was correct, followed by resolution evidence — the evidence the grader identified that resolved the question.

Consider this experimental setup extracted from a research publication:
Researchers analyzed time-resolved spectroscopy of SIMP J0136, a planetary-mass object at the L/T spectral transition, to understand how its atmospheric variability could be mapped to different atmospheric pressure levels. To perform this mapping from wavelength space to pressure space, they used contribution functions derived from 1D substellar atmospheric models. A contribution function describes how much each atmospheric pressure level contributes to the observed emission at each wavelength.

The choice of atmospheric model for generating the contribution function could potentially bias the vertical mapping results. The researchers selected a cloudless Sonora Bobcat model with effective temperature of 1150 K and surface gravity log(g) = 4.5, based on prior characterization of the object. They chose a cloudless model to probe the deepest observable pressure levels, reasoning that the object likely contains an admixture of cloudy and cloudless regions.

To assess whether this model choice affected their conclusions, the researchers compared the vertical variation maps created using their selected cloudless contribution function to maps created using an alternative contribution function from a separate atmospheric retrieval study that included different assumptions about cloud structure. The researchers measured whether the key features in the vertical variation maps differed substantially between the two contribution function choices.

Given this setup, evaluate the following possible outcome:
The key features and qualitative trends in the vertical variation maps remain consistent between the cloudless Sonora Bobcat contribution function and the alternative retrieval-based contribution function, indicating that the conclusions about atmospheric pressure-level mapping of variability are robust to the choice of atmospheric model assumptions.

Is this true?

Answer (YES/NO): YES